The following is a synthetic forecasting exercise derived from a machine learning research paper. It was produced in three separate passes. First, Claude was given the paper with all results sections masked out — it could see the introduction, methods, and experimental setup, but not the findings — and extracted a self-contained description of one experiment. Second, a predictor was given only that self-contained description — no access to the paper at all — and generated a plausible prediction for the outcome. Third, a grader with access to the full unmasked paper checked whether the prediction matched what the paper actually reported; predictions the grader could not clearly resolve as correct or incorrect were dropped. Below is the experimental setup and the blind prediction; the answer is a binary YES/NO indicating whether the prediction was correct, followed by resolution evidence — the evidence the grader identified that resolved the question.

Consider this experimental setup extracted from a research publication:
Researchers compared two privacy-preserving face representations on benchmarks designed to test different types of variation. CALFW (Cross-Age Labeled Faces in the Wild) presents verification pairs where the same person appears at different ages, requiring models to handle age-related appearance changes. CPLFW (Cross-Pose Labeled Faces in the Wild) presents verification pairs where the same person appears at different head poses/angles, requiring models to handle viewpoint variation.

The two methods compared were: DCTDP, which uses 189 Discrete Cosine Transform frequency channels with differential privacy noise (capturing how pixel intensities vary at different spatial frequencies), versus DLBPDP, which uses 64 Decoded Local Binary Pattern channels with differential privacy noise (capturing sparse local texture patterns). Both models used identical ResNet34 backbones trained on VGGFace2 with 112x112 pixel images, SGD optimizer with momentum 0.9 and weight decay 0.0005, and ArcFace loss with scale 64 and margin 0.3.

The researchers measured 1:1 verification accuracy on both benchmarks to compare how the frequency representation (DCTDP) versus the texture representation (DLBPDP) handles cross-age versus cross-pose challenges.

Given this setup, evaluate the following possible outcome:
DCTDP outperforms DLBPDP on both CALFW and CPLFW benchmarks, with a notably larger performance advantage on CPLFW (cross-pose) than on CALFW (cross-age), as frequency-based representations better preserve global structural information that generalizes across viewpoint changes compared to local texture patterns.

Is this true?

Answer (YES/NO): NO